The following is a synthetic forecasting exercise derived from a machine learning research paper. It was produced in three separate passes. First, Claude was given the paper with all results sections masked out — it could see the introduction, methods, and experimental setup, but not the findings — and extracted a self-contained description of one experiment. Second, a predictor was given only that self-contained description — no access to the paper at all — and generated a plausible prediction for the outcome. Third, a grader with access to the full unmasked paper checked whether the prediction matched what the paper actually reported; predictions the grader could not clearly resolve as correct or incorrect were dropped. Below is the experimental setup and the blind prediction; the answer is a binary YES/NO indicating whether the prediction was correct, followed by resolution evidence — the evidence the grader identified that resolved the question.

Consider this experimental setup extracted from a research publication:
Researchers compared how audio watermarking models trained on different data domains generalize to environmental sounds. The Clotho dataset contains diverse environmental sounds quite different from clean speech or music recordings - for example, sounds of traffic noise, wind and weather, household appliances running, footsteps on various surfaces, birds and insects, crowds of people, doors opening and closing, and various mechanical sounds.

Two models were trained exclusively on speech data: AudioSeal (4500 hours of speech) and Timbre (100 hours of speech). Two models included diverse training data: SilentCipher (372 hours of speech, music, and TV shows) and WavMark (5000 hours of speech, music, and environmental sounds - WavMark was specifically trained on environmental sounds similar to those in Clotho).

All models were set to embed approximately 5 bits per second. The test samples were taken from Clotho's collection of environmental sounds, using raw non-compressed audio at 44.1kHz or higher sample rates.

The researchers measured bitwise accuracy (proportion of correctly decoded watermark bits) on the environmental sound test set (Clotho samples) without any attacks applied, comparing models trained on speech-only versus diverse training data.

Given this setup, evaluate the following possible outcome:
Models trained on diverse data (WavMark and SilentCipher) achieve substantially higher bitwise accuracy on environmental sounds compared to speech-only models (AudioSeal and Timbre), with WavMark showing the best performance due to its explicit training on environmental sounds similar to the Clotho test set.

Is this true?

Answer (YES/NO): NO